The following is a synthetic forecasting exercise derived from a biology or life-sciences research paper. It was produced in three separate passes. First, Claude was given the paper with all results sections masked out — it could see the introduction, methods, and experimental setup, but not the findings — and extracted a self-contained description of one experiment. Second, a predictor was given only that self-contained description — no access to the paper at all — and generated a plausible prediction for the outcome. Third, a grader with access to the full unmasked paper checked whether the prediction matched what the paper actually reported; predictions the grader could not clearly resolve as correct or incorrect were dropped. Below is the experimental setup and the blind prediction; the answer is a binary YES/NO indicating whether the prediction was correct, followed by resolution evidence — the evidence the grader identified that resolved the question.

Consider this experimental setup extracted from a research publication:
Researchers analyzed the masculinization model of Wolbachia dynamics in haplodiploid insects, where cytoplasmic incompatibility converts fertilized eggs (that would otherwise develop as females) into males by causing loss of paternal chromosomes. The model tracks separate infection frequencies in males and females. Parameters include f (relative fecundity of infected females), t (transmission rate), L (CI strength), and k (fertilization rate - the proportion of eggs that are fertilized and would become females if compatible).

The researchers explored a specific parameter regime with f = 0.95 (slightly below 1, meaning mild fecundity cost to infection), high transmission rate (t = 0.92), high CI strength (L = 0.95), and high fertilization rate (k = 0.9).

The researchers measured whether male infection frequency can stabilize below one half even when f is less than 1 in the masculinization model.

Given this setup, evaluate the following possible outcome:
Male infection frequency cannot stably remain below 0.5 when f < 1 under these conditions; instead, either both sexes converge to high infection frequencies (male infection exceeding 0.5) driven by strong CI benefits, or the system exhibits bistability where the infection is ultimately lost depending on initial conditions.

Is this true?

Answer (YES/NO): NO